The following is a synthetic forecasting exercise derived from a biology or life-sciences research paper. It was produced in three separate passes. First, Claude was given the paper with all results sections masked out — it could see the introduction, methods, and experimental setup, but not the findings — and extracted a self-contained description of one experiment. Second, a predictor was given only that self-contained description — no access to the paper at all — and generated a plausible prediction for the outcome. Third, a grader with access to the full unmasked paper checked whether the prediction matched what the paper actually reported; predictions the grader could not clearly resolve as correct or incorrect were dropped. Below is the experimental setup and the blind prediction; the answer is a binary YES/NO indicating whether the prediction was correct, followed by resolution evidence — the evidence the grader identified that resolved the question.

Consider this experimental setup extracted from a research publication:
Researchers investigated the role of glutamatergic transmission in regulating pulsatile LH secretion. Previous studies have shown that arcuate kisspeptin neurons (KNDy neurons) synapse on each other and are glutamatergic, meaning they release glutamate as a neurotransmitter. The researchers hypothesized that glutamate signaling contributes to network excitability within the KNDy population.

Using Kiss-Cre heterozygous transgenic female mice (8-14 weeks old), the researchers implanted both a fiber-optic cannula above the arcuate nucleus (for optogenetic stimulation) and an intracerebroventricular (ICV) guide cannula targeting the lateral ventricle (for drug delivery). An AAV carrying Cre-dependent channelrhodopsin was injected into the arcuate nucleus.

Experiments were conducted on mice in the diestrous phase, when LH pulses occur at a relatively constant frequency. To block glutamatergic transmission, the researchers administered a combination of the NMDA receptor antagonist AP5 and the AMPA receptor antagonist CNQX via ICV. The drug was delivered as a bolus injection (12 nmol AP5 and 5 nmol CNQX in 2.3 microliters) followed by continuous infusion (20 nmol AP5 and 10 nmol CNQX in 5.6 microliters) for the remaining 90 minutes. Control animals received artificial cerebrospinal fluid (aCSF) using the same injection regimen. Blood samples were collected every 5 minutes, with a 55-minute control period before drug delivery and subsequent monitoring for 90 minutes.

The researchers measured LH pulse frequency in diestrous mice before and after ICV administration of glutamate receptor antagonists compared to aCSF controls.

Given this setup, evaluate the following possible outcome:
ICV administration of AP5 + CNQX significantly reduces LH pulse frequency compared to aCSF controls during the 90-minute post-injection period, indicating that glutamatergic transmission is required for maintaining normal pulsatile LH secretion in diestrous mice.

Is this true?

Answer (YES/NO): YES